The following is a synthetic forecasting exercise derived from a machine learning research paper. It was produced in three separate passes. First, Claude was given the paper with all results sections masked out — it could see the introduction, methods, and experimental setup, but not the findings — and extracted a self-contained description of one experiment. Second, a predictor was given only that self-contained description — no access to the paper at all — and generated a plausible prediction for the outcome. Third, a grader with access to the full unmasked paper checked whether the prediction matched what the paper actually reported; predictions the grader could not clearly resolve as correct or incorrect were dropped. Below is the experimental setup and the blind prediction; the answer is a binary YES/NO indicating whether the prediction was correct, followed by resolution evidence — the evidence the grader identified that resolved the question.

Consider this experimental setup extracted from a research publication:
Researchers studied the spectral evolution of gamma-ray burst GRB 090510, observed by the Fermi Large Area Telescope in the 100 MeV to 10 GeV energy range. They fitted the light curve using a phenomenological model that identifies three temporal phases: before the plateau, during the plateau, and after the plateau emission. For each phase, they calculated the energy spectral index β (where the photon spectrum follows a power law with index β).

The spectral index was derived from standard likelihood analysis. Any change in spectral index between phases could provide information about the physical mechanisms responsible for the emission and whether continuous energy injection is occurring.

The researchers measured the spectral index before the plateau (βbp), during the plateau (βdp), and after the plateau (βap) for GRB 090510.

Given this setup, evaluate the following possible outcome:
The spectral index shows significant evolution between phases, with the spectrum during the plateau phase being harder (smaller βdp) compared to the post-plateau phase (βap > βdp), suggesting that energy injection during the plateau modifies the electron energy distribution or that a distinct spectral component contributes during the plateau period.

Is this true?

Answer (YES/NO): NO